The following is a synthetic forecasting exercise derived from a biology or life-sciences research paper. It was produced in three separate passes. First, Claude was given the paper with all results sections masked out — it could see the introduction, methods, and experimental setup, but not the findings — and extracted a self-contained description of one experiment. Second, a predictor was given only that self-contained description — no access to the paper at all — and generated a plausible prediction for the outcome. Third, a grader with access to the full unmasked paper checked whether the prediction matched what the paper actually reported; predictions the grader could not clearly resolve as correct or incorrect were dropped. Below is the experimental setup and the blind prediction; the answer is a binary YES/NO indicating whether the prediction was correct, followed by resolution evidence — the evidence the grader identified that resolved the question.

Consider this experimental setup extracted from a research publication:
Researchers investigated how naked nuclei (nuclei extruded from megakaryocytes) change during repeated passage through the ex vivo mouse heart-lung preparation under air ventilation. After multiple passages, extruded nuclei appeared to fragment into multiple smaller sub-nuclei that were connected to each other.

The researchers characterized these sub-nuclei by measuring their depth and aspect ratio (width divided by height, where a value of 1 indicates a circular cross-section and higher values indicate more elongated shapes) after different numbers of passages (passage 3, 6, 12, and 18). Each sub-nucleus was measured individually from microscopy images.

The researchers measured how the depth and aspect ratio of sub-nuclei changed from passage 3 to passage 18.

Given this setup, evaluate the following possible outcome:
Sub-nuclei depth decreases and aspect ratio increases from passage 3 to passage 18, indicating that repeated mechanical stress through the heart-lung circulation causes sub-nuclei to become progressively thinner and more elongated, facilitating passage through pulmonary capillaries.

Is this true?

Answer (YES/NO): NO